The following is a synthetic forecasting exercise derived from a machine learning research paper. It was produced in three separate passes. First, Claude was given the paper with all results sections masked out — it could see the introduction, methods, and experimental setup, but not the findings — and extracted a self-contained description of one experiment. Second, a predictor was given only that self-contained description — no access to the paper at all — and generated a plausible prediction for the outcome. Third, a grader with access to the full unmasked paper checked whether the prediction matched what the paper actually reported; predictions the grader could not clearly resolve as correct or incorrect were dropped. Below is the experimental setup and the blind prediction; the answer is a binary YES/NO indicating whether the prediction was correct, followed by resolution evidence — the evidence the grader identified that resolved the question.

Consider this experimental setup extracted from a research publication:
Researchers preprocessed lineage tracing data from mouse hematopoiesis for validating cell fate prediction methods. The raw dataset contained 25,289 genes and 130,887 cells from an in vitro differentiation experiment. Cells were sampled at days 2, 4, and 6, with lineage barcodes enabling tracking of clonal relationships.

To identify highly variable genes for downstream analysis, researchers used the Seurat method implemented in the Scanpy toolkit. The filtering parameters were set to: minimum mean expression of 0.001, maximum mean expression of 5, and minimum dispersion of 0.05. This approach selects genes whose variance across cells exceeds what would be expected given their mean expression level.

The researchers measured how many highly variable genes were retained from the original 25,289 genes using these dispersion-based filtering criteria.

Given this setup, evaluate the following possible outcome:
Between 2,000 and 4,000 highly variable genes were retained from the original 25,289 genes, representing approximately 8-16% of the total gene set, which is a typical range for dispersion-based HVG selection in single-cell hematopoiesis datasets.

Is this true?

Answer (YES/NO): NO